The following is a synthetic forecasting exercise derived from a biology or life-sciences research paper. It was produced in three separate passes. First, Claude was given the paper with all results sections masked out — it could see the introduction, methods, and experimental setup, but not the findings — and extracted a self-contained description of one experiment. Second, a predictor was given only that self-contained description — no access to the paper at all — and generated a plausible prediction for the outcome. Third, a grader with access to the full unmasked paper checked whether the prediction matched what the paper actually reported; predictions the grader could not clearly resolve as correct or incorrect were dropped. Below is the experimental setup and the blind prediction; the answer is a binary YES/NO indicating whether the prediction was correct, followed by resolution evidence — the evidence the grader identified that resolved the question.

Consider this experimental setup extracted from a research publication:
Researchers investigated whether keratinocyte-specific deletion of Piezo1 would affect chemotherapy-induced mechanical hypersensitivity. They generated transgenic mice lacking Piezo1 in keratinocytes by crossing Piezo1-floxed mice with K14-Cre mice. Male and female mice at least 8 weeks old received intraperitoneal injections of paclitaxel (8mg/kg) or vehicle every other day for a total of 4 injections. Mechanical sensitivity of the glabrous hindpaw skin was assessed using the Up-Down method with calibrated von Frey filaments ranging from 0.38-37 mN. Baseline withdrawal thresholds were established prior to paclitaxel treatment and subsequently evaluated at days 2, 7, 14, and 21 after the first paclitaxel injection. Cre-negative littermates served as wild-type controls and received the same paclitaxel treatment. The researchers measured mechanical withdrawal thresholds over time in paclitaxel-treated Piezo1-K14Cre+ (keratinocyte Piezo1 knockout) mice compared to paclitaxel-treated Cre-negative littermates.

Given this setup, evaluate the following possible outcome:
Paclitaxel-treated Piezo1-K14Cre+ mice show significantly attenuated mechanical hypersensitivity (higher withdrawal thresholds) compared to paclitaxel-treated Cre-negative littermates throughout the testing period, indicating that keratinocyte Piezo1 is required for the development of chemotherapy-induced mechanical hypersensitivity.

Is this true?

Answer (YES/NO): NO